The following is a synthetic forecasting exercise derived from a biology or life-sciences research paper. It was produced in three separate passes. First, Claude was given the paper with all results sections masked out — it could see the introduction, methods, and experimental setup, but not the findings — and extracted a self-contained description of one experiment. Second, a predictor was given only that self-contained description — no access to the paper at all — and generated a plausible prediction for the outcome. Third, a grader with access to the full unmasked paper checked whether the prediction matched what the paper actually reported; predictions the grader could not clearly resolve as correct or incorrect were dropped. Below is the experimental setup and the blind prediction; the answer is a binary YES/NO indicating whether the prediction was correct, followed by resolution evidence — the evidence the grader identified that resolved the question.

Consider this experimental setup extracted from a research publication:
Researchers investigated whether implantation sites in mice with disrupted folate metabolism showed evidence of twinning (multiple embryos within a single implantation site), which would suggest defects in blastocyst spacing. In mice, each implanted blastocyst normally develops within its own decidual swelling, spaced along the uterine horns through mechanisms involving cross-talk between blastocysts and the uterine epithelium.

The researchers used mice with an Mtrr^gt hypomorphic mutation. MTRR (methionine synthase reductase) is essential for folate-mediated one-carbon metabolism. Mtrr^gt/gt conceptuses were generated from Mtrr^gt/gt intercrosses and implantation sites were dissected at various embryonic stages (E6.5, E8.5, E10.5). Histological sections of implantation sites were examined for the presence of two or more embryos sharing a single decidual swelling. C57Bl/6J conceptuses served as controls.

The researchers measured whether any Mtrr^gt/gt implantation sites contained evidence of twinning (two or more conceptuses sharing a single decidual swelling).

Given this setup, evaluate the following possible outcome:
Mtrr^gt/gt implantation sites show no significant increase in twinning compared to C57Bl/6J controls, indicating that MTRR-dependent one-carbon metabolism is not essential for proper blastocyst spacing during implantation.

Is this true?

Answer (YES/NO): NO